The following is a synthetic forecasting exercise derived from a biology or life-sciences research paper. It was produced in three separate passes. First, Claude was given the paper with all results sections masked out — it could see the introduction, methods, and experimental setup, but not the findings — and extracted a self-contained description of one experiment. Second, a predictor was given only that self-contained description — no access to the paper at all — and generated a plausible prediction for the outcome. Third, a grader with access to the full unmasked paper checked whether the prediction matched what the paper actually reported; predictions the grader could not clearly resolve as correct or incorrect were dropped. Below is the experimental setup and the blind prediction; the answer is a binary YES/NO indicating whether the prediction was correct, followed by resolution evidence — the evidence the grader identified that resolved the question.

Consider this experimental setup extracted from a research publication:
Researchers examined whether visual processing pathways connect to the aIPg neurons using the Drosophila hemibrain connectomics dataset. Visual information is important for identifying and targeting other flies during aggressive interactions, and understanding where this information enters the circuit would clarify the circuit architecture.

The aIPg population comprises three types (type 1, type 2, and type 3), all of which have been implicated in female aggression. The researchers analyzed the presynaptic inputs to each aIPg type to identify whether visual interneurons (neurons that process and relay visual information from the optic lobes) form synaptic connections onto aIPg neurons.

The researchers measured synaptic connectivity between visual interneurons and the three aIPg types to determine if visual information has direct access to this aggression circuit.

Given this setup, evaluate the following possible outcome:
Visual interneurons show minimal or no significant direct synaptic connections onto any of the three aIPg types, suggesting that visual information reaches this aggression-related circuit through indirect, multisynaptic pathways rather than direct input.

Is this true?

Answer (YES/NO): NO